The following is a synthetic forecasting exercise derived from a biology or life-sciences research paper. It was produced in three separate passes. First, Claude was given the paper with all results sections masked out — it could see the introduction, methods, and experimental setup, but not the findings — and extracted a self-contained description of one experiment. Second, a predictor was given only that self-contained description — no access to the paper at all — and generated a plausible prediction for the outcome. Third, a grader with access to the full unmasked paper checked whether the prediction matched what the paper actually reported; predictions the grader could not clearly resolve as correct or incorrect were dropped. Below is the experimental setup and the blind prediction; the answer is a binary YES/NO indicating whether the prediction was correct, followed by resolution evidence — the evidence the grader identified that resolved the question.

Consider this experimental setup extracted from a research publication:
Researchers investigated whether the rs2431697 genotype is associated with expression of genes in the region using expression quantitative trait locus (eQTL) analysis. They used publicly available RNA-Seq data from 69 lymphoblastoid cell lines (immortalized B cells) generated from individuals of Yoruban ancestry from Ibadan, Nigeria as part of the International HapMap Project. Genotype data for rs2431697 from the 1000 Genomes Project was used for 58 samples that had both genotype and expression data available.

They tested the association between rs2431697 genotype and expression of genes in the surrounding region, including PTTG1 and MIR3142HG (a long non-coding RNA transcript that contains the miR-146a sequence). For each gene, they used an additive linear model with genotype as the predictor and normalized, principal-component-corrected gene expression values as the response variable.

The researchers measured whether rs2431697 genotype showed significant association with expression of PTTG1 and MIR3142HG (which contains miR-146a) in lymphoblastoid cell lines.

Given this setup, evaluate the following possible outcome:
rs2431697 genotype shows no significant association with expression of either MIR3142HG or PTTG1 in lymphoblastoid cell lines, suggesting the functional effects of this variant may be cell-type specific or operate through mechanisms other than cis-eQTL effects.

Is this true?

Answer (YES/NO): NO